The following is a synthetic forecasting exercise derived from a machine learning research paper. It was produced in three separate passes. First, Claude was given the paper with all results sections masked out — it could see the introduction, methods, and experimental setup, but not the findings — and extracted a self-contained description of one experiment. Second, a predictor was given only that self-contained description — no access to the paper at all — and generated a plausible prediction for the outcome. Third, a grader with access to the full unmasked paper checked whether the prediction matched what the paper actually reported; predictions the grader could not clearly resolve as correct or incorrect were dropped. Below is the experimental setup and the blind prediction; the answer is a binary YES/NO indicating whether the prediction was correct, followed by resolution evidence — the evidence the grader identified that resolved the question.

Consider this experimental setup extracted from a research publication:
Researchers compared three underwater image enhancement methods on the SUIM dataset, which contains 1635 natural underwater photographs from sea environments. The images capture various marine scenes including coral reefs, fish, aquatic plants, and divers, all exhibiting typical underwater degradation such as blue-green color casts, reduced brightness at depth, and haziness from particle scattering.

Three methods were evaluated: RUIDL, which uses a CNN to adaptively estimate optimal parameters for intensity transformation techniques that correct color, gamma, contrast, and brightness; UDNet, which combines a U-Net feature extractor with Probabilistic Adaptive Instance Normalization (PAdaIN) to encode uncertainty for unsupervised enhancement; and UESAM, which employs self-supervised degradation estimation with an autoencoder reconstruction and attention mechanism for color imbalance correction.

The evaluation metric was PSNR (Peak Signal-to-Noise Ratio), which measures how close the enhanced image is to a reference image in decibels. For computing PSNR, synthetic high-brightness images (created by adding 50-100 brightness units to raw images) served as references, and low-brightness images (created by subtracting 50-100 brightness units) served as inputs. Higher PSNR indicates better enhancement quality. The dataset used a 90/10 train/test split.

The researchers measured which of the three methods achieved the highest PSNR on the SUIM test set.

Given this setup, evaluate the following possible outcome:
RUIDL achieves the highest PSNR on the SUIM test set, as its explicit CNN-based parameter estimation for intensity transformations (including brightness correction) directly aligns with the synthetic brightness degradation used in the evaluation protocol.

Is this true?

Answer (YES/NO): NO